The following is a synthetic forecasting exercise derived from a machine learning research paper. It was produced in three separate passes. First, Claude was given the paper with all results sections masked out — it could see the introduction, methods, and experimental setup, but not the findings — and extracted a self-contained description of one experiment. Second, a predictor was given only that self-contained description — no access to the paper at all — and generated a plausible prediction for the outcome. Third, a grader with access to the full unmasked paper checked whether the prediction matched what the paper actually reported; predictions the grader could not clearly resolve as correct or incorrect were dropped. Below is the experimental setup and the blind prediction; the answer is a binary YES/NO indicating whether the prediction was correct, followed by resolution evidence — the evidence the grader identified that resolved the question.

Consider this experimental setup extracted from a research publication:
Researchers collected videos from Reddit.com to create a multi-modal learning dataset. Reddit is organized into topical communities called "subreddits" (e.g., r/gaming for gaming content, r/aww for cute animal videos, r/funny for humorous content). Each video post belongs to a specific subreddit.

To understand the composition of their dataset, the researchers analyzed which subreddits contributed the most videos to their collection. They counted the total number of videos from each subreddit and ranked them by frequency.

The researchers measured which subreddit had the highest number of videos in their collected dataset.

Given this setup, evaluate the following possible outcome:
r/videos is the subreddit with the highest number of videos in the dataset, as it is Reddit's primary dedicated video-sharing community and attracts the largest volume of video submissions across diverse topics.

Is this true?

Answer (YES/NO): NO